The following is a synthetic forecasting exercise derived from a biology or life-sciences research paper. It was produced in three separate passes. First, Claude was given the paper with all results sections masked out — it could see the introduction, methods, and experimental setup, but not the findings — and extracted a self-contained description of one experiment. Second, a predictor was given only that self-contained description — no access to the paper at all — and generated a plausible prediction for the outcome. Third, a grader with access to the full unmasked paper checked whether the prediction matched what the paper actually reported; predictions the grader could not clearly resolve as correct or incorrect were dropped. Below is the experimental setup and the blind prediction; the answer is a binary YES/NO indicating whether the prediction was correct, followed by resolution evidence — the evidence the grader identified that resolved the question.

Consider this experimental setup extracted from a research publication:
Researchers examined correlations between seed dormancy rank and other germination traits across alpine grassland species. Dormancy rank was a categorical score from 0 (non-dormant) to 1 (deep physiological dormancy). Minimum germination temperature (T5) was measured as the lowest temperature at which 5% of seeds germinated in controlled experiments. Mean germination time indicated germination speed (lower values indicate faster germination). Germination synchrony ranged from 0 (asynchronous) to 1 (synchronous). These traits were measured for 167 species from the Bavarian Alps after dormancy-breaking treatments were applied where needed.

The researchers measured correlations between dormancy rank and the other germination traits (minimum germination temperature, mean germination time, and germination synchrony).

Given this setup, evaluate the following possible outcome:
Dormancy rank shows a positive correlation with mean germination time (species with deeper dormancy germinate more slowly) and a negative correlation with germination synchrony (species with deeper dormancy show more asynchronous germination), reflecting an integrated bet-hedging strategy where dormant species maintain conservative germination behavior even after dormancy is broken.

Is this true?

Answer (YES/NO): YES